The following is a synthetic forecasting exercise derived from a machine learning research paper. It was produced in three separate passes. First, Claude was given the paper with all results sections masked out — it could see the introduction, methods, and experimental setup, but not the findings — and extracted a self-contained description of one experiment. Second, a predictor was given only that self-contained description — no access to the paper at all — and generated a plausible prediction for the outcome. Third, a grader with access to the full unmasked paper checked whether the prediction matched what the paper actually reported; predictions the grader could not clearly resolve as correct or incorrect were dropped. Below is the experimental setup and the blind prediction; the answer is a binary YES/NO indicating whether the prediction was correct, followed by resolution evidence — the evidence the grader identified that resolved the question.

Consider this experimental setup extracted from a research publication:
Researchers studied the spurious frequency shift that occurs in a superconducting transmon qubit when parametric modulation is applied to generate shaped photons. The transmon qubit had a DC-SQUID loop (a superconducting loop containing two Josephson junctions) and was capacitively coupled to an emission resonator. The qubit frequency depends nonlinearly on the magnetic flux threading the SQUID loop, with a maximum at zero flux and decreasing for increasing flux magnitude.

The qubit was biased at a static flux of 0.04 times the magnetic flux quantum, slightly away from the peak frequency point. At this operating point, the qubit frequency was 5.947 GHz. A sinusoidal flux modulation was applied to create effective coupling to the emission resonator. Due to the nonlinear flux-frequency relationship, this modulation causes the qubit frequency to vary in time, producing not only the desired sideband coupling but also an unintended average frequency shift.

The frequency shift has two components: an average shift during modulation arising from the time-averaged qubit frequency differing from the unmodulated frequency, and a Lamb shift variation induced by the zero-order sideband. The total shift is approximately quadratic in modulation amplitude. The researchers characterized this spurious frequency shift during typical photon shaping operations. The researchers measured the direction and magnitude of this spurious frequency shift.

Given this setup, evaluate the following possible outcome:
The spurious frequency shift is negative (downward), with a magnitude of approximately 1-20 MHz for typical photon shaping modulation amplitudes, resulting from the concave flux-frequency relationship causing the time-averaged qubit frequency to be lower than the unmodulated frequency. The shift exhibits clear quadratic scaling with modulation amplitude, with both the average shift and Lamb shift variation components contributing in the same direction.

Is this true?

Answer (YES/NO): NO